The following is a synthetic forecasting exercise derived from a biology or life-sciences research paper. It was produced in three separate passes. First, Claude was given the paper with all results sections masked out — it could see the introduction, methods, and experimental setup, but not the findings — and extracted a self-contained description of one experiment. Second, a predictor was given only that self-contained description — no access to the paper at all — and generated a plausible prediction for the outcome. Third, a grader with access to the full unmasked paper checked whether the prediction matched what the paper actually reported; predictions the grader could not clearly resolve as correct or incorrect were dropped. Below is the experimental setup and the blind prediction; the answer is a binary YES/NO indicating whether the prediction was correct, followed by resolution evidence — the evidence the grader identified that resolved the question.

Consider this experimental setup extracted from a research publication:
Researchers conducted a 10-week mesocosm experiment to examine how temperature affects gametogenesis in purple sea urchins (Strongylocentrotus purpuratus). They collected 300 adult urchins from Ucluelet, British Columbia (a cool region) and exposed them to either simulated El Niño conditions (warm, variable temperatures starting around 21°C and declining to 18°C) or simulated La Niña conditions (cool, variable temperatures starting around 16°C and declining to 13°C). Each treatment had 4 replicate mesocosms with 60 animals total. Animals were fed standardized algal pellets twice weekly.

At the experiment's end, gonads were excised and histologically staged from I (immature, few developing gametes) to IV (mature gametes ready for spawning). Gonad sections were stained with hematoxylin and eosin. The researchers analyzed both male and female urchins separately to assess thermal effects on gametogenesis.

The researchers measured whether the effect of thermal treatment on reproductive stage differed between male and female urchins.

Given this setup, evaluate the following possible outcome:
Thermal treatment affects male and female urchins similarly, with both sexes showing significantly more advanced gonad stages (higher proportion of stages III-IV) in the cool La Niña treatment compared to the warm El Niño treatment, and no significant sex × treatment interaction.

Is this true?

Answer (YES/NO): NO